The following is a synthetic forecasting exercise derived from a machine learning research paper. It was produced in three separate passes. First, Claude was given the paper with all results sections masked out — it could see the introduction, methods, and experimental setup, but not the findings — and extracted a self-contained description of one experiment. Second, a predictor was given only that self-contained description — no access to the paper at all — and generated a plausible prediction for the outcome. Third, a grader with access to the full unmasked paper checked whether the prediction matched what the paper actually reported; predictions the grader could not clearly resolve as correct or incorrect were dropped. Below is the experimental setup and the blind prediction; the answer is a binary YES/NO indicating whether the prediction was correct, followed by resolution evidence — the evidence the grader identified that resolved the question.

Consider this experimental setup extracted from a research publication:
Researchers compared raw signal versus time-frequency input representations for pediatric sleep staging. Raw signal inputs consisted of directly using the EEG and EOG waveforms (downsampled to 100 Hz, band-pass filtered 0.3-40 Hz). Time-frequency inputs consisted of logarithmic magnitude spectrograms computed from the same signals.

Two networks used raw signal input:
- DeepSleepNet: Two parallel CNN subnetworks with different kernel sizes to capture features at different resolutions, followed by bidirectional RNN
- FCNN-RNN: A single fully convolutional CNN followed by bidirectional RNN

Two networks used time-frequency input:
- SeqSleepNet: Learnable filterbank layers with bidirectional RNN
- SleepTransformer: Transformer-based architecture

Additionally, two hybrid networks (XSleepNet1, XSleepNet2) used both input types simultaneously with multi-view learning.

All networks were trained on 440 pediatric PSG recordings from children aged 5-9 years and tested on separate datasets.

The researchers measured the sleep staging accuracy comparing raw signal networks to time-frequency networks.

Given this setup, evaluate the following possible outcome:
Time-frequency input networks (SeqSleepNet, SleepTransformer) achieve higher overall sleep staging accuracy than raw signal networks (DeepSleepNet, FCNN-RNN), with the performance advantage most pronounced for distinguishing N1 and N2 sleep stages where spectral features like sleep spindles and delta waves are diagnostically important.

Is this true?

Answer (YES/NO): NO